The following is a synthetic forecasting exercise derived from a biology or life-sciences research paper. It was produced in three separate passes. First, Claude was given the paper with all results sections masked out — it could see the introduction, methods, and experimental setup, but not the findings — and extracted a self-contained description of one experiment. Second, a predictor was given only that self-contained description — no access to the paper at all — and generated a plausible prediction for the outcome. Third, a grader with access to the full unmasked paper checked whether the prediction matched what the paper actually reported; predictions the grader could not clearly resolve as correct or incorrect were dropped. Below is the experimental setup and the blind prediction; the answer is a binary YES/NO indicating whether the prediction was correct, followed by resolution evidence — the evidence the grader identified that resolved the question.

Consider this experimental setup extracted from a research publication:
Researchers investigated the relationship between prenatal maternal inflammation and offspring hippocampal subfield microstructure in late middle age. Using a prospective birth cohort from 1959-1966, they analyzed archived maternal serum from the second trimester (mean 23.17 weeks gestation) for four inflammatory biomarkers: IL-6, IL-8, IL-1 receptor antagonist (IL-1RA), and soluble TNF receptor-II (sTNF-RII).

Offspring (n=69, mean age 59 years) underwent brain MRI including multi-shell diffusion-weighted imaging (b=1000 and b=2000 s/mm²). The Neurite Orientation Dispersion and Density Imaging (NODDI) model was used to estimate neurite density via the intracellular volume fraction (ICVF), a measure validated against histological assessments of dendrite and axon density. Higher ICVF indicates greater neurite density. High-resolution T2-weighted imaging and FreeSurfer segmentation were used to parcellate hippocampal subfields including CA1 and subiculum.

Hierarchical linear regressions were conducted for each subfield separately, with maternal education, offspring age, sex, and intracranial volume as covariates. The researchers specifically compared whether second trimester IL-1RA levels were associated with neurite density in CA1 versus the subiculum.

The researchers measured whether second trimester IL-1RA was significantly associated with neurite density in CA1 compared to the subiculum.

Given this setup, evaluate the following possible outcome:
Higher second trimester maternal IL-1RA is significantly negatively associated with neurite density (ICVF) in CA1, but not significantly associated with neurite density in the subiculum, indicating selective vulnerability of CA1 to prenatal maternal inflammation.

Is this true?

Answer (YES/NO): NO